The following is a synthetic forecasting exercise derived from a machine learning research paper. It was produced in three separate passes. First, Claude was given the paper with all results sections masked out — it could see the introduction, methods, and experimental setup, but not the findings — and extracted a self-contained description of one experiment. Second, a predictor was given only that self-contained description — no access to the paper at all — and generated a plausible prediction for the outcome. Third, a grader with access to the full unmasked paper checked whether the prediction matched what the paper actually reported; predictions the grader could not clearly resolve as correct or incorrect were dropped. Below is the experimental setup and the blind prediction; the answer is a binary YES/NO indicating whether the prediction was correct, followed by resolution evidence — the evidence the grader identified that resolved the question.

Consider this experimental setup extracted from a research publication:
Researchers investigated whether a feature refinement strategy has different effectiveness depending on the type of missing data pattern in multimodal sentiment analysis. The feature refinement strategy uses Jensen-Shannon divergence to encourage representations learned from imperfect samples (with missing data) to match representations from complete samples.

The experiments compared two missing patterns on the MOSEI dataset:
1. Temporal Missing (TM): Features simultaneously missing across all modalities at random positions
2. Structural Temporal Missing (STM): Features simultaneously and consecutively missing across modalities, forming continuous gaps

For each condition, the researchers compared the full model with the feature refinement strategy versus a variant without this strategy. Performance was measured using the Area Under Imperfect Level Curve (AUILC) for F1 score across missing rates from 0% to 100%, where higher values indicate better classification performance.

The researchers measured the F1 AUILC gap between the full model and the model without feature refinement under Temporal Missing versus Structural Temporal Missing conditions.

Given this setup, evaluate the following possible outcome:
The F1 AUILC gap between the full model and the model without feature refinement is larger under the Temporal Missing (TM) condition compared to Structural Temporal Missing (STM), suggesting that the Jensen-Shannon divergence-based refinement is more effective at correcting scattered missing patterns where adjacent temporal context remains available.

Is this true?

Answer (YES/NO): NO